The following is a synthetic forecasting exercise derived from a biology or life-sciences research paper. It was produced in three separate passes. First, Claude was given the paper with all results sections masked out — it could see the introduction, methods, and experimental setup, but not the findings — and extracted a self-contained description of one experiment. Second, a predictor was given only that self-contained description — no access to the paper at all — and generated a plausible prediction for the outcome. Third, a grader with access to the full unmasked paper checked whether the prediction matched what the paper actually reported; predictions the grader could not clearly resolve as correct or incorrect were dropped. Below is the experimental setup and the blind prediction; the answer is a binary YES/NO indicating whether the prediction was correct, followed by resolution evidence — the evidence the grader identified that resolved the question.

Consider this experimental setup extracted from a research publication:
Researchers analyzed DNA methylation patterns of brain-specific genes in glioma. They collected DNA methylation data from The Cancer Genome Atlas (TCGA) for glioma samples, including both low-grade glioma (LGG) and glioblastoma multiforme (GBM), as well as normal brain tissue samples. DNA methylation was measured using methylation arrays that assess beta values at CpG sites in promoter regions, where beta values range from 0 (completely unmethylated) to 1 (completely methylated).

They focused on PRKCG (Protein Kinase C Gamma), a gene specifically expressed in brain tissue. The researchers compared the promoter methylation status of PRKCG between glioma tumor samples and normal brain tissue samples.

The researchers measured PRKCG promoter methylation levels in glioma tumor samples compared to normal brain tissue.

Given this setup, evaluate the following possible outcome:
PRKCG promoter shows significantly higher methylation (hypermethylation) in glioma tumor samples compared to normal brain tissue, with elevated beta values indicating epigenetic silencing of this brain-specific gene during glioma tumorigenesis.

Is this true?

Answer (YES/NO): YES